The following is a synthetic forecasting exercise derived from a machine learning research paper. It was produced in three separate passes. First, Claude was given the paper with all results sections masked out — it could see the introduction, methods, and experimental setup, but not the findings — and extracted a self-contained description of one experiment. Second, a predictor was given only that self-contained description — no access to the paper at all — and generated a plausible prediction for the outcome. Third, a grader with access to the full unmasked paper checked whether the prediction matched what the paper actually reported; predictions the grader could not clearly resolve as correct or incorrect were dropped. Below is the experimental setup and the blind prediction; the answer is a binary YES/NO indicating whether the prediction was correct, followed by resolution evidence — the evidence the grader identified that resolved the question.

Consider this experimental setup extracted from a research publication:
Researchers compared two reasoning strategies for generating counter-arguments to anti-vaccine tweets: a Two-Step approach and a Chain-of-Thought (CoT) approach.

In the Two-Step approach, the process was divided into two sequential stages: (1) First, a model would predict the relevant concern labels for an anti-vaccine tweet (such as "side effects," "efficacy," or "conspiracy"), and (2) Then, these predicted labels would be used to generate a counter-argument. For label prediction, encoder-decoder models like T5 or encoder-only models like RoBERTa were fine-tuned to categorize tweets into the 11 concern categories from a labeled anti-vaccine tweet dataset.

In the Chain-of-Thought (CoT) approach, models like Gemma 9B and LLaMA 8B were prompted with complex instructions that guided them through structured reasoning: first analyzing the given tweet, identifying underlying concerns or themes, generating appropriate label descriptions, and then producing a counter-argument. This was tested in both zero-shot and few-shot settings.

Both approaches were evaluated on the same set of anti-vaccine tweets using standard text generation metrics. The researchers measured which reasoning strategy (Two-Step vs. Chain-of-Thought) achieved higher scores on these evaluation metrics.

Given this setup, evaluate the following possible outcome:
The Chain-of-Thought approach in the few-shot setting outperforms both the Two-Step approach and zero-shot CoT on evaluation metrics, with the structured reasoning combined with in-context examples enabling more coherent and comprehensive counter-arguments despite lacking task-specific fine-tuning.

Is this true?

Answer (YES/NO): NO